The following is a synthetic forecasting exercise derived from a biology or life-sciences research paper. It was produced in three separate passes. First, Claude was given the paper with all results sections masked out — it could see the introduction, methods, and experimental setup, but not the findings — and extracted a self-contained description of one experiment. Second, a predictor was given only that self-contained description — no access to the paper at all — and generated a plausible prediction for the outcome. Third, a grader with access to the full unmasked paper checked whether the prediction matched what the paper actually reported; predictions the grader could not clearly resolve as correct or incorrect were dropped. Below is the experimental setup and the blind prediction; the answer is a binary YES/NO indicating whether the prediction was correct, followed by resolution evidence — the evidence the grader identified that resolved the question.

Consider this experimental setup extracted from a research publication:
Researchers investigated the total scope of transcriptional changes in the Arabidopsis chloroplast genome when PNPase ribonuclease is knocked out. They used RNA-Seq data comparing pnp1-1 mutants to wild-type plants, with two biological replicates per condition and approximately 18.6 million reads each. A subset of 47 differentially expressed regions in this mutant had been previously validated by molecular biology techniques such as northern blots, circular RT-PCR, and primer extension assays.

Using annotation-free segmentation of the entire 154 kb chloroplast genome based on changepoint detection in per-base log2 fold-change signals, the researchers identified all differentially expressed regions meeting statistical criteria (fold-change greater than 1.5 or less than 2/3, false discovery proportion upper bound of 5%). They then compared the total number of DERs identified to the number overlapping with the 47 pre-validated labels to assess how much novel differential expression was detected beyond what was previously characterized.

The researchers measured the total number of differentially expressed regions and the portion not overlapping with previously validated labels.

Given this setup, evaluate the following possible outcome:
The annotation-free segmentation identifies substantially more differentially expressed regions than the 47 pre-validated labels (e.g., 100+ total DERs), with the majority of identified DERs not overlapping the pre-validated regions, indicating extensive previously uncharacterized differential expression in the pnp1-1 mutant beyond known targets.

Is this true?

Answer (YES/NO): YES